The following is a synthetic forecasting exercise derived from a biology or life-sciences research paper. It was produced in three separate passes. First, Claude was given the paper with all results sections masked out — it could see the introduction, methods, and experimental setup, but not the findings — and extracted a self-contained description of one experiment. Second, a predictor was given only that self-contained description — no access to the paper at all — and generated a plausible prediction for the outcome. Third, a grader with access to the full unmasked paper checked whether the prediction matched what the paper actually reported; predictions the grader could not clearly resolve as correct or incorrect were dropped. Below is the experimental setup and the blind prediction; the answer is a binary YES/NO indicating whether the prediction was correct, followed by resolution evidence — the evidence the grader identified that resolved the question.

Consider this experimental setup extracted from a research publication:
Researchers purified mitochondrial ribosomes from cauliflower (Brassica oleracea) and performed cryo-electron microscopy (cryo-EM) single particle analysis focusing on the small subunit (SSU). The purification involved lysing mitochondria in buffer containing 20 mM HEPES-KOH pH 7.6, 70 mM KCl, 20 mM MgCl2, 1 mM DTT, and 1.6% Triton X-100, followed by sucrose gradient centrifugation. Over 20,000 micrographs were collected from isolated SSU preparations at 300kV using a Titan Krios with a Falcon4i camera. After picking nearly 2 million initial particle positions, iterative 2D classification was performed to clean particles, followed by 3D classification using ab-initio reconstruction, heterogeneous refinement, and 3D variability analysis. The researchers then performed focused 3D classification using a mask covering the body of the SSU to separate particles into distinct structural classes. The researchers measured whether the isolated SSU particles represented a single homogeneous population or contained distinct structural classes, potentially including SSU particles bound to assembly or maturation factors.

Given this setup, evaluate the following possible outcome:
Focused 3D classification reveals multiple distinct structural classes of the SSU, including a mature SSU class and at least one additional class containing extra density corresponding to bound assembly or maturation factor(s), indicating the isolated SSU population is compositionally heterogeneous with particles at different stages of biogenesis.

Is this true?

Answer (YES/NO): YES